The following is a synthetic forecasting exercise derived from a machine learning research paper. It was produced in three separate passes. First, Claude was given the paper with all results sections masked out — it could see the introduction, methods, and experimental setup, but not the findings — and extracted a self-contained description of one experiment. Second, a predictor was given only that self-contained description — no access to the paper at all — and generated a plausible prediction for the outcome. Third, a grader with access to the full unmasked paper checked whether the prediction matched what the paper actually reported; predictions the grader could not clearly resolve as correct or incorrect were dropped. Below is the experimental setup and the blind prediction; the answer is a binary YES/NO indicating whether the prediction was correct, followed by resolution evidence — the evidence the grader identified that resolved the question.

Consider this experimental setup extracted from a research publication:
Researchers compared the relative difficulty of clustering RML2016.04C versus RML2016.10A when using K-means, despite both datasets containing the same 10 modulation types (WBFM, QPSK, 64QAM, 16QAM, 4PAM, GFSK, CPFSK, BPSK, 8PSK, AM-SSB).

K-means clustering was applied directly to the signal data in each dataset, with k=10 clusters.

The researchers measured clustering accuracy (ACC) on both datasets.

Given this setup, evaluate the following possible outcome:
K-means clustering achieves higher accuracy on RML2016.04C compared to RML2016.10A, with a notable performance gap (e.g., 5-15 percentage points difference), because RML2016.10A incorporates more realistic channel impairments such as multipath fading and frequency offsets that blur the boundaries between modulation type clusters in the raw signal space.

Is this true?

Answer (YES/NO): YES